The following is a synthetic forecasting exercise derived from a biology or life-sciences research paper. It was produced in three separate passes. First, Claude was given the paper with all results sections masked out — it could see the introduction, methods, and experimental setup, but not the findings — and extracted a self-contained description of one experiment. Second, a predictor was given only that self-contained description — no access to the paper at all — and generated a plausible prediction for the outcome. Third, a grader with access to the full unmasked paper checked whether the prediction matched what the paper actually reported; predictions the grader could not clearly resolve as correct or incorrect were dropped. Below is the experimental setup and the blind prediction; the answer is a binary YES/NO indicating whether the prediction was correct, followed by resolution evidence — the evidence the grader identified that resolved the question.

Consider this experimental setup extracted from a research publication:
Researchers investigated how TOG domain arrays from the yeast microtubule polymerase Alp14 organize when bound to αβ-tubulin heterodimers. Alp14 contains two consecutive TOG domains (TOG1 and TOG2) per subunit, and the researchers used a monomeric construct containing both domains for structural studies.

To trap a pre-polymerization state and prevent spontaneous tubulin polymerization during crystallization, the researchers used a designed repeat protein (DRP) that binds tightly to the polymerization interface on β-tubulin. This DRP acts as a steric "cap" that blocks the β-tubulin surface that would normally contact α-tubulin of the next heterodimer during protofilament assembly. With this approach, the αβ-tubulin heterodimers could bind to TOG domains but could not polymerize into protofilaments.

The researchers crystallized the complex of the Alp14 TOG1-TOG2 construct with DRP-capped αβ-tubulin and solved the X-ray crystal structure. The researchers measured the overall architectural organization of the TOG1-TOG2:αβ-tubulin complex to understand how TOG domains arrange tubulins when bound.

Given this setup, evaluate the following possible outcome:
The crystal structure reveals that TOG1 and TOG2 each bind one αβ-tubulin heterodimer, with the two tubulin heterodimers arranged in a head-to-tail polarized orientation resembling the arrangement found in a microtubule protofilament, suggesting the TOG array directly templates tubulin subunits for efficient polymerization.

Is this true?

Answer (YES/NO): NO